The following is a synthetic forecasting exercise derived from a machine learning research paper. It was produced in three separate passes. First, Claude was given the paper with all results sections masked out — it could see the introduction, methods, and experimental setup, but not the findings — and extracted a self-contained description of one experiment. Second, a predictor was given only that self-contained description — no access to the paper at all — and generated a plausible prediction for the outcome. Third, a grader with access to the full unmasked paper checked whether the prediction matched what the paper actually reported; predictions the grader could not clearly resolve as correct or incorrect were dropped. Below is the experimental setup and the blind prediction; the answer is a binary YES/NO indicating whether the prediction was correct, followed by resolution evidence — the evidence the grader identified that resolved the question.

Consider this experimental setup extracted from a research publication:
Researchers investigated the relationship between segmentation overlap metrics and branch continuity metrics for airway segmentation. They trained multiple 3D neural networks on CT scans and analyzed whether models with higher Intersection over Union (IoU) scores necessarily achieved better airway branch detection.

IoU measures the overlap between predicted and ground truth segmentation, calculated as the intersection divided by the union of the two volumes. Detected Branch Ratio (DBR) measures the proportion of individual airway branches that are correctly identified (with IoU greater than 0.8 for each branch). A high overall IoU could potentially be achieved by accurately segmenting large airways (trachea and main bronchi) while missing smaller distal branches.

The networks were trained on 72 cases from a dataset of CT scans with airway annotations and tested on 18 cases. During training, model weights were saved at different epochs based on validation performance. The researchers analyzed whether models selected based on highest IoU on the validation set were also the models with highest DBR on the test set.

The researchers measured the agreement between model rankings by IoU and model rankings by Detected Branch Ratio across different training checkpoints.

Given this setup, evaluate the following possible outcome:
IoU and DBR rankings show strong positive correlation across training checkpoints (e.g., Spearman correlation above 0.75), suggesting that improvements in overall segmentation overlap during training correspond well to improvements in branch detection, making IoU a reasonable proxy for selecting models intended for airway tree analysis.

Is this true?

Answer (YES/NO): NO